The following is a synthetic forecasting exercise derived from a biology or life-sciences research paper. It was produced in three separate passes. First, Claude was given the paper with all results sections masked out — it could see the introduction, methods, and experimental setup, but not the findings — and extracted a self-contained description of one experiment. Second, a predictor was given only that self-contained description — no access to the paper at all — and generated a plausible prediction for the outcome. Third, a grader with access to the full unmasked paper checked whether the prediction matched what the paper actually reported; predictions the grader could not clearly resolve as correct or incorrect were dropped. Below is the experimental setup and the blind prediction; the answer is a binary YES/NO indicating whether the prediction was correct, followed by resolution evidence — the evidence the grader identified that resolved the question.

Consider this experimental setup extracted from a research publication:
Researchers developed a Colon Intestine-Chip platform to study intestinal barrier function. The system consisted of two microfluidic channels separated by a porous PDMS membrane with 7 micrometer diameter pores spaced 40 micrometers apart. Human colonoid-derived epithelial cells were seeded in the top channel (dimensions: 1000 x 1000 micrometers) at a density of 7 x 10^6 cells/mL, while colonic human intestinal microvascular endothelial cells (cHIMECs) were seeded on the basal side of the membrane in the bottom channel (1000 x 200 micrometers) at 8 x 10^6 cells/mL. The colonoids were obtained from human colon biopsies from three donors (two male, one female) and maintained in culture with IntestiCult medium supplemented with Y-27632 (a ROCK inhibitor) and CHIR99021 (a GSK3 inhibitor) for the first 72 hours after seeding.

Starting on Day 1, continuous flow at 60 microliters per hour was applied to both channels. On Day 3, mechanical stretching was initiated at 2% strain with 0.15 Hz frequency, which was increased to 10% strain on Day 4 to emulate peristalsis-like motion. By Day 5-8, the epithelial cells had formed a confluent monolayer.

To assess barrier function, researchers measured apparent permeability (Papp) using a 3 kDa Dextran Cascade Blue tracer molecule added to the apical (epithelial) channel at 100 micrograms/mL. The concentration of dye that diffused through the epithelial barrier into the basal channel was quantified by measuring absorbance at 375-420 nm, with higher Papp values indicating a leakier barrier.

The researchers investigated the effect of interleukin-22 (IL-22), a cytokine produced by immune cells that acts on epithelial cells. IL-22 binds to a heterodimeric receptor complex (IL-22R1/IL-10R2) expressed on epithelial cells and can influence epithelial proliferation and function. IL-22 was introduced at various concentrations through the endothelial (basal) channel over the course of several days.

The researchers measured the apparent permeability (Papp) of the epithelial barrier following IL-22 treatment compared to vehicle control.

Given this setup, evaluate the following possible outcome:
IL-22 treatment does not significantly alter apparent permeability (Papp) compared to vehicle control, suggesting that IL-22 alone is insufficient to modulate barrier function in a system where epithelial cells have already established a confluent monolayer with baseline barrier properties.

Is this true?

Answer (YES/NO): NO